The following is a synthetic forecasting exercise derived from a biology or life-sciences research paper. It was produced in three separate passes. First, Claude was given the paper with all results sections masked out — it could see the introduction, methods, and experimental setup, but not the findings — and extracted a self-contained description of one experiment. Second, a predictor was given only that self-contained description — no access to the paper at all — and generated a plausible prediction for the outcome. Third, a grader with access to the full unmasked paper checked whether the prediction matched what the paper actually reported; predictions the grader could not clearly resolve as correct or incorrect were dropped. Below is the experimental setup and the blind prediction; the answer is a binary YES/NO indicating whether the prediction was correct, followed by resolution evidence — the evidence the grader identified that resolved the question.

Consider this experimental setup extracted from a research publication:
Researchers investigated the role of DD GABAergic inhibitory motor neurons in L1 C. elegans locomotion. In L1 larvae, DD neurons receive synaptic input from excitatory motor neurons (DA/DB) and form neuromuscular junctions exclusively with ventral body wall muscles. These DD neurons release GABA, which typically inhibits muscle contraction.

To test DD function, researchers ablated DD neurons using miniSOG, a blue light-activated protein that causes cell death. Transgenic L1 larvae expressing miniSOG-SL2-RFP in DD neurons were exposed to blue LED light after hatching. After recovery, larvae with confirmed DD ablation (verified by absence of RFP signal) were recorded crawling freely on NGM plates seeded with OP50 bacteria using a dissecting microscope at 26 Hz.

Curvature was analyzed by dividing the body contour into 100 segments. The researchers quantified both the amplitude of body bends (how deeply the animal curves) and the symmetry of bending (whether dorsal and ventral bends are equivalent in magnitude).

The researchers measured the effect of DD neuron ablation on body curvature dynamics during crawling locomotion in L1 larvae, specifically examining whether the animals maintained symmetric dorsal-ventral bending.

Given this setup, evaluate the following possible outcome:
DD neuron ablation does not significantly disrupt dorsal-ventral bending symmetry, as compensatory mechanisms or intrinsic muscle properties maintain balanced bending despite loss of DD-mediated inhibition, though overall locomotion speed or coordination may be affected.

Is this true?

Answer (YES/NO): NO